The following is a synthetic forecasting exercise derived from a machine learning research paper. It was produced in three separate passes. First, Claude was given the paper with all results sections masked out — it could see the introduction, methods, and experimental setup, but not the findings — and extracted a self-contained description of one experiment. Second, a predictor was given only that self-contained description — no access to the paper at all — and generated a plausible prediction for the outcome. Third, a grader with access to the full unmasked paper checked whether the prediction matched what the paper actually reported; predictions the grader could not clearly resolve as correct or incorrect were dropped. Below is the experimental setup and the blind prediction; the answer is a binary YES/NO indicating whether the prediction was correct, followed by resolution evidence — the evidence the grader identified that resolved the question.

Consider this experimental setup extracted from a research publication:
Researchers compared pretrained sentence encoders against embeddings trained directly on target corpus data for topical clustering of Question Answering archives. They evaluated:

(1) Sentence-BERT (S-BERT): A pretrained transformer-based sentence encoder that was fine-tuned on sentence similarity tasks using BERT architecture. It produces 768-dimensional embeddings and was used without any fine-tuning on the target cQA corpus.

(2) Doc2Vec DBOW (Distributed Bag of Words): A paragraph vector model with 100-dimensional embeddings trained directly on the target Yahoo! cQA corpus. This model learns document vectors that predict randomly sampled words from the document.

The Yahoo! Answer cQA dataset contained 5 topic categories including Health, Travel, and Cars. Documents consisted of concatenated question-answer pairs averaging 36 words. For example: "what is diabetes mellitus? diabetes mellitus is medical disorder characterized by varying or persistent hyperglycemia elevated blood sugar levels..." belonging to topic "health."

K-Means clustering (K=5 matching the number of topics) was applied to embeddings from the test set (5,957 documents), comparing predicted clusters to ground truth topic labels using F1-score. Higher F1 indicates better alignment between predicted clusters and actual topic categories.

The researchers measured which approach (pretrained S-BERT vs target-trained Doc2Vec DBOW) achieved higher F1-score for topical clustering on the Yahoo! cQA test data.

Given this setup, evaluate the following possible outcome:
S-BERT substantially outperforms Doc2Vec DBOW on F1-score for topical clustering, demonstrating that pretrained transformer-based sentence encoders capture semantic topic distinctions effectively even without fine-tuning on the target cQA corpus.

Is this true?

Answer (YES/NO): NO